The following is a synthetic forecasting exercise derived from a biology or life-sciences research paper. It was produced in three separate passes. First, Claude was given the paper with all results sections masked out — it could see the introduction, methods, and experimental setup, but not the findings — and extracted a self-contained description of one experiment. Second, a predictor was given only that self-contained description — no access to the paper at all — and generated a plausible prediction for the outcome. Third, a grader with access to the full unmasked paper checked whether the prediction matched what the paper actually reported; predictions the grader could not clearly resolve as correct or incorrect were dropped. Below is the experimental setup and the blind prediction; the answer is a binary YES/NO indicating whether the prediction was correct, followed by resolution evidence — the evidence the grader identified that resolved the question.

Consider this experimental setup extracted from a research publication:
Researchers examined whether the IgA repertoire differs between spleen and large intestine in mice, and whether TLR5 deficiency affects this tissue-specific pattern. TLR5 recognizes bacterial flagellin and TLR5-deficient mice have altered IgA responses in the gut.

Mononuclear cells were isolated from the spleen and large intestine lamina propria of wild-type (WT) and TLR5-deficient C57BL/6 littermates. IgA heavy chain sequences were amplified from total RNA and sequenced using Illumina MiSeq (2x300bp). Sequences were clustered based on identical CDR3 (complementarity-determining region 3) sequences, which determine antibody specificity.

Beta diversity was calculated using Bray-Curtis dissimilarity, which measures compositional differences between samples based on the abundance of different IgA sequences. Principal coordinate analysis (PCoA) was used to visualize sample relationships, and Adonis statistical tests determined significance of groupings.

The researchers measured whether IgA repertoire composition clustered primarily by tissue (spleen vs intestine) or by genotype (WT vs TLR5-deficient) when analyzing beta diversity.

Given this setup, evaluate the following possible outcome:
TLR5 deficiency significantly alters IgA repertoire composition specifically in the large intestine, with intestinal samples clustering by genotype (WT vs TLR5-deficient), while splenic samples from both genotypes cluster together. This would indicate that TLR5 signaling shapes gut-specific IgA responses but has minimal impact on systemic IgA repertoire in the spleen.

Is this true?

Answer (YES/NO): NO